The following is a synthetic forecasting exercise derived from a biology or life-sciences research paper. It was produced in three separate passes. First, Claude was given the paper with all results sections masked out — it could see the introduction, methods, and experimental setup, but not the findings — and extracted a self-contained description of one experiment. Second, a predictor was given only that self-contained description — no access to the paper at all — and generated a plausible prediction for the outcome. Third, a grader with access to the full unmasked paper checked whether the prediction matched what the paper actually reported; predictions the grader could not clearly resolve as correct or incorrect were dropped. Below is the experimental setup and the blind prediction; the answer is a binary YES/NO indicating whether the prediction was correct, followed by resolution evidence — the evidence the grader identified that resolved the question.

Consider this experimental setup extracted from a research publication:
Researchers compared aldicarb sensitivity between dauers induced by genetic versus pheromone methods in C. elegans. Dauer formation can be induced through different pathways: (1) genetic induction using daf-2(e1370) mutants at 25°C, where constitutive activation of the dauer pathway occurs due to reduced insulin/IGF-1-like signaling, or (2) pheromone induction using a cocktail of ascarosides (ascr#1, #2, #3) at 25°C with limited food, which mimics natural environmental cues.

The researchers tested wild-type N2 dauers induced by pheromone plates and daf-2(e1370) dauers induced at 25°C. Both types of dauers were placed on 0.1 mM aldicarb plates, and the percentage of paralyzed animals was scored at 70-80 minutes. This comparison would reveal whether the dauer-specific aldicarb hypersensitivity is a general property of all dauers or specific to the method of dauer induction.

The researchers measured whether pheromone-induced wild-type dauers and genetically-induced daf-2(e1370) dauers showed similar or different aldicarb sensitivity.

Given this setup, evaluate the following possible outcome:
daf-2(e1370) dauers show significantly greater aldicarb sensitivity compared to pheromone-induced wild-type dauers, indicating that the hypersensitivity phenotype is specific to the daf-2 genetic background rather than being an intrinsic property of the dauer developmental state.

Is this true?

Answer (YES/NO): NO